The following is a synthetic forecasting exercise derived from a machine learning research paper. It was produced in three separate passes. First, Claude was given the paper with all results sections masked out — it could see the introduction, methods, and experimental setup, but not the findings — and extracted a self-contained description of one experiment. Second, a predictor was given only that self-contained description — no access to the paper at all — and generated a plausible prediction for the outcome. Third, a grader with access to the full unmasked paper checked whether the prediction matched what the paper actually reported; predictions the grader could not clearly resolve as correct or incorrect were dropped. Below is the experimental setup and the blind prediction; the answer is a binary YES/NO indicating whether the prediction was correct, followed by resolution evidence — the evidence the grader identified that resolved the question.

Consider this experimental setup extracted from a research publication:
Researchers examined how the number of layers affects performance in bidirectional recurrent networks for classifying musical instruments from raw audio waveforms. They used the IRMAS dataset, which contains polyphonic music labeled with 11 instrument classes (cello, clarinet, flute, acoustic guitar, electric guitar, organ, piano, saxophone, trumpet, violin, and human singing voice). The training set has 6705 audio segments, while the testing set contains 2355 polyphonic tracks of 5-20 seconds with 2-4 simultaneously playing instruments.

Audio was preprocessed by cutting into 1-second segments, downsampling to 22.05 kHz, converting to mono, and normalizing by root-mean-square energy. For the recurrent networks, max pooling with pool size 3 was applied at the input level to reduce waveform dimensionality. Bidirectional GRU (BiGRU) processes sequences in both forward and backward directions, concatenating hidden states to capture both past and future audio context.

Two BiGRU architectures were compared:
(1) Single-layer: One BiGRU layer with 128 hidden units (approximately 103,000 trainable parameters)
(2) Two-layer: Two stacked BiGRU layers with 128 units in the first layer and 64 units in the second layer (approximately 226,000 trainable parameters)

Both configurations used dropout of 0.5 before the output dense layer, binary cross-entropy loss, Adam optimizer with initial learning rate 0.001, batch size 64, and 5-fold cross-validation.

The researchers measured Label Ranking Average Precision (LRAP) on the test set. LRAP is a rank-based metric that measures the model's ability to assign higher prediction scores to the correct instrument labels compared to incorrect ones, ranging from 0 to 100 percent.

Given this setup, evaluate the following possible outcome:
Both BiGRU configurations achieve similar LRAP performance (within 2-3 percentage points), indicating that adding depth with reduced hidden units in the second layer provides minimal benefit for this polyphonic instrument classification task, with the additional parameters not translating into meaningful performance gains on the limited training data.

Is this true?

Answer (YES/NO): NO